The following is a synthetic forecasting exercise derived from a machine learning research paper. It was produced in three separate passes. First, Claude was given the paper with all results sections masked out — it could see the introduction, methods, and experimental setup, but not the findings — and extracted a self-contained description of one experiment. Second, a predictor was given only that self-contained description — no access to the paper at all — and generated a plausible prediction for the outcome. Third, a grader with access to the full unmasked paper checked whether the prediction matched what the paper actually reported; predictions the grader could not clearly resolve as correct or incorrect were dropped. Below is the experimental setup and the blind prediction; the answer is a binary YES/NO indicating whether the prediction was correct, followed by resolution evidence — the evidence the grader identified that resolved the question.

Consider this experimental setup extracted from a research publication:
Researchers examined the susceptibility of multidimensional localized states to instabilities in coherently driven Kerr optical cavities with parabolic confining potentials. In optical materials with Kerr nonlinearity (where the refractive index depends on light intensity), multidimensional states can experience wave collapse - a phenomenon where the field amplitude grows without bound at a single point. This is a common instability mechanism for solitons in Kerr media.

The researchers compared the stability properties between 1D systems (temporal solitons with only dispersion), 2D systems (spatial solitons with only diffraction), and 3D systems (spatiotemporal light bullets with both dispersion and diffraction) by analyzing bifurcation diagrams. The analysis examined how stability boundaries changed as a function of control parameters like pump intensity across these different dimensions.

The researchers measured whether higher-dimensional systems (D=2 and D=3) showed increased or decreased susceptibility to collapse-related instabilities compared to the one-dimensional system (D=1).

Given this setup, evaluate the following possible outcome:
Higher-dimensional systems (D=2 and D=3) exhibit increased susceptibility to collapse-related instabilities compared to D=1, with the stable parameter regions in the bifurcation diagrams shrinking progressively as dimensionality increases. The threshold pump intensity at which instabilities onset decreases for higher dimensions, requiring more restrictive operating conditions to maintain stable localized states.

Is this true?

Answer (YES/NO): YES